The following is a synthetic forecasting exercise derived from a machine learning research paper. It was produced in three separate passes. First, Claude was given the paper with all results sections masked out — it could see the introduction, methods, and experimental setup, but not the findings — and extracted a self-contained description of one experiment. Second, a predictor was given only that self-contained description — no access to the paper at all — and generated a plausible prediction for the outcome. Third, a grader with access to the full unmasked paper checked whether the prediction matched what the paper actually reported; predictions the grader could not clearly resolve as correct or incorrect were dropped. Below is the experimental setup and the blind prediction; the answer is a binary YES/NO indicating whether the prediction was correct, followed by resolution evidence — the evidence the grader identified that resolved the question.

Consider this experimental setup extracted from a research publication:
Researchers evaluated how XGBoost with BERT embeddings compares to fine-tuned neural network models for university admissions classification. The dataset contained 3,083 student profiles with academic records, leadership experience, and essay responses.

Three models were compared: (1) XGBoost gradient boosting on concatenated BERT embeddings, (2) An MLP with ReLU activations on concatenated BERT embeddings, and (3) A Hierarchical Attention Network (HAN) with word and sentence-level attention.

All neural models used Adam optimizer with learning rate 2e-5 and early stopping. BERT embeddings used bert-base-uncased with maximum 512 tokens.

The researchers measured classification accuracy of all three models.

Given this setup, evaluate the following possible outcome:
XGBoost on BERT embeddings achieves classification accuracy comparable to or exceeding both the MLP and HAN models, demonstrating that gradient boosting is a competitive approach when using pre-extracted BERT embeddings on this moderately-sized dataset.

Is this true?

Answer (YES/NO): YES